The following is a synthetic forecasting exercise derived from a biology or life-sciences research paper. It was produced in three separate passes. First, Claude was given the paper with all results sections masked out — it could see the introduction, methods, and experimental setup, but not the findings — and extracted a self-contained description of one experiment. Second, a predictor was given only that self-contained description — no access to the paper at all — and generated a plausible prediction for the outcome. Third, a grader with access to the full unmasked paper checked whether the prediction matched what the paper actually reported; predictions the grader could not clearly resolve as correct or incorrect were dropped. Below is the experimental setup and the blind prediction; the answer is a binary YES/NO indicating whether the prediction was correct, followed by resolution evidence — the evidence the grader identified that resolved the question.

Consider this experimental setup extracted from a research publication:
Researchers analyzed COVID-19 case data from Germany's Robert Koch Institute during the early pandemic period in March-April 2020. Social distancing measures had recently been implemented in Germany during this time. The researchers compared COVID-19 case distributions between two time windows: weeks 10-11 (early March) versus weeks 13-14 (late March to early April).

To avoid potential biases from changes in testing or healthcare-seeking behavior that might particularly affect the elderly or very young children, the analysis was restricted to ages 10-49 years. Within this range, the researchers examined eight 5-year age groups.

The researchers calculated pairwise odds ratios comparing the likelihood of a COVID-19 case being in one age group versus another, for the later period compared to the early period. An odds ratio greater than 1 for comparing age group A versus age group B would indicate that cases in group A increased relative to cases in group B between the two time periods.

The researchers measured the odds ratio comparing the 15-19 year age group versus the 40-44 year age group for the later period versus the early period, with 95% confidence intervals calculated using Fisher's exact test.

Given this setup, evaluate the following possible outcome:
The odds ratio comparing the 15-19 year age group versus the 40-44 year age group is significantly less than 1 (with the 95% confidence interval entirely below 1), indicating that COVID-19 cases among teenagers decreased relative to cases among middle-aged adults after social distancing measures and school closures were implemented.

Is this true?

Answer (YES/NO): NO